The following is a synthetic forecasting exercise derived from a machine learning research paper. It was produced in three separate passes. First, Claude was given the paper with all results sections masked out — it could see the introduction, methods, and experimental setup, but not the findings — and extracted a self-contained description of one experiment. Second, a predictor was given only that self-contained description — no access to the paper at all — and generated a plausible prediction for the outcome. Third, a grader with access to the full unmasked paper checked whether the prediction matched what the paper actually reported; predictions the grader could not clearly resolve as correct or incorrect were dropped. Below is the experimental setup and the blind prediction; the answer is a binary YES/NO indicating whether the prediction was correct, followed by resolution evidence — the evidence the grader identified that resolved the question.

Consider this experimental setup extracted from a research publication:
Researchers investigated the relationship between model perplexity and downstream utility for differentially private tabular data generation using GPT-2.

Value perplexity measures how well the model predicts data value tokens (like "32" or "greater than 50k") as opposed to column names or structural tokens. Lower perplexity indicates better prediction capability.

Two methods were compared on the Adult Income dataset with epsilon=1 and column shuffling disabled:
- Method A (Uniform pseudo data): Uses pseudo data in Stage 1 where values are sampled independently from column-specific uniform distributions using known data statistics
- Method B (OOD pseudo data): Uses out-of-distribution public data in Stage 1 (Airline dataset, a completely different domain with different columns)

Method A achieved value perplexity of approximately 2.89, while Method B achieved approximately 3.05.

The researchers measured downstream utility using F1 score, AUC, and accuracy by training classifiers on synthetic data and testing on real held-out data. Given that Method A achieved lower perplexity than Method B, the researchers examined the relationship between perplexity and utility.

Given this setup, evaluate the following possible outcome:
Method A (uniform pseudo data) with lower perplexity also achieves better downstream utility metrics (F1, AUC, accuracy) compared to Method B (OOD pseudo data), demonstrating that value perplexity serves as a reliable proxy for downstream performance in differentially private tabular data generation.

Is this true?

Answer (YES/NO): NO